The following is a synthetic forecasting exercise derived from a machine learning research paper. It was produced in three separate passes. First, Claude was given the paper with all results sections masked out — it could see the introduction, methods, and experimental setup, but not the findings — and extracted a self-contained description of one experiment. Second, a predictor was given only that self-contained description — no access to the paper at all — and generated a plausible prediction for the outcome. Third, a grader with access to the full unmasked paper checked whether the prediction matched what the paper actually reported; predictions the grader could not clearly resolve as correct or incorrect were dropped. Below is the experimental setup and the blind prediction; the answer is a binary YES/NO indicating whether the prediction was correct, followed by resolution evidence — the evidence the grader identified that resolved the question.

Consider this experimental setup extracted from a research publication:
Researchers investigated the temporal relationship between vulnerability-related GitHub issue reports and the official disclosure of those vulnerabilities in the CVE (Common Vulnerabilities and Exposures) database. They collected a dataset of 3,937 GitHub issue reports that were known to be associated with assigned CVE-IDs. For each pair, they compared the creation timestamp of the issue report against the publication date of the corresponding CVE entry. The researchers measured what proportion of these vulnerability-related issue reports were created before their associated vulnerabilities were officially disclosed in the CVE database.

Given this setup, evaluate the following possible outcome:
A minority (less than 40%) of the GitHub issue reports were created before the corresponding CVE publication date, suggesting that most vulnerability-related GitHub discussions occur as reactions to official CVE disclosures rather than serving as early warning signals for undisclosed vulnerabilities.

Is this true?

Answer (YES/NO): NO